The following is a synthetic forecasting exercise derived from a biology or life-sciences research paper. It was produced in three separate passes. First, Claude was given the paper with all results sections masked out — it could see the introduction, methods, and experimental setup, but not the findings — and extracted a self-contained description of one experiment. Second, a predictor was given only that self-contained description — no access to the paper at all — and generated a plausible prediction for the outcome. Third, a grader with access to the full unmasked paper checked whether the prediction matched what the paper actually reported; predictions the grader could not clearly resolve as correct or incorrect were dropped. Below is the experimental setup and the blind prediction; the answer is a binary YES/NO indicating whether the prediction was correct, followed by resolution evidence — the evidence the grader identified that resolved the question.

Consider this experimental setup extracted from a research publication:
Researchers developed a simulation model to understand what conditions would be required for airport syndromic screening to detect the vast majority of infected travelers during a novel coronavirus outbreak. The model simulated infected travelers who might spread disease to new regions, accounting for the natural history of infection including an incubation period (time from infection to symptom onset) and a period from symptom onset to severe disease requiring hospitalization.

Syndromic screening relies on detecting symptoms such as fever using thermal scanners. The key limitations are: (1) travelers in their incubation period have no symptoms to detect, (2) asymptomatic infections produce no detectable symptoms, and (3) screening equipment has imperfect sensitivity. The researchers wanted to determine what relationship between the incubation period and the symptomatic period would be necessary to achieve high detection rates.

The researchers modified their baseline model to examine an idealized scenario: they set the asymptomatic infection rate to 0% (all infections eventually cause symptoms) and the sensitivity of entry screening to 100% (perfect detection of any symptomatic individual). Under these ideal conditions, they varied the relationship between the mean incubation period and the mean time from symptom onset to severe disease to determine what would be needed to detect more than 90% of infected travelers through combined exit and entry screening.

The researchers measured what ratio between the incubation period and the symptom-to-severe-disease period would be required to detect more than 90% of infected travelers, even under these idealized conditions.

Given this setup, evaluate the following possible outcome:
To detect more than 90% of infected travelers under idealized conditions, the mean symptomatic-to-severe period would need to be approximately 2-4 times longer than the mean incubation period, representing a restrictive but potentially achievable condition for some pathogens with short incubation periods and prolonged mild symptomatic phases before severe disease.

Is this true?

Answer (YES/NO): NO